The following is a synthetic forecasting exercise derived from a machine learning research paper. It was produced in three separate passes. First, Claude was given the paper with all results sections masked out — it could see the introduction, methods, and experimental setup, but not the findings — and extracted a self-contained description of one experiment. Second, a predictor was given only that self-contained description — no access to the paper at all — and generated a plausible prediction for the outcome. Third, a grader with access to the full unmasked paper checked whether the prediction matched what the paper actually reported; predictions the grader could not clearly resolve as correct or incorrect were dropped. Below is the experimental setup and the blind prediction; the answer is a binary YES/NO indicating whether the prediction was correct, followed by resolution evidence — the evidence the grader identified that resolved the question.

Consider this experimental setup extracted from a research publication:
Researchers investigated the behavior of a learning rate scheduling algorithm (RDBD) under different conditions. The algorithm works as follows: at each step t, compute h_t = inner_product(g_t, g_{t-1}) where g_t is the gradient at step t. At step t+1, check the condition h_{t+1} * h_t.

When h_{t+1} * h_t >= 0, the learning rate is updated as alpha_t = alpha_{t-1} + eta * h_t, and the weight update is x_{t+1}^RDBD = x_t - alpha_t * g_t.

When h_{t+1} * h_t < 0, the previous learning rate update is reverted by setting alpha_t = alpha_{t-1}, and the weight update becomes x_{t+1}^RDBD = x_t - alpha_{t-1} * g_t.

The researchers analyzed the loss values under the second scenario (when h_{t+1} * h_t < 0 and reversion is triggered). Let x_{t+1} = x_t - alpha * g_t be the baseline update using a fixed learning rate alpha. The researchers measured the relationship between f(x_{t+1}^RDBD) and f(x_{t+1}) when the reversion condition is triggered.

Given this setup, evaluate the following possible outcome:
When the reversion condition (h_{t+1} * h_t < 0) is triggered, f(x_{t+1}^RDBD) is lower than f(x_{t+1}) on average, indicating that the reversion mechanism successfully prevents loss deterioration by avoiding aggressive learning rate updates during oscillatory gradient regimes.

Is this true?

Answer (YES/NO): NO